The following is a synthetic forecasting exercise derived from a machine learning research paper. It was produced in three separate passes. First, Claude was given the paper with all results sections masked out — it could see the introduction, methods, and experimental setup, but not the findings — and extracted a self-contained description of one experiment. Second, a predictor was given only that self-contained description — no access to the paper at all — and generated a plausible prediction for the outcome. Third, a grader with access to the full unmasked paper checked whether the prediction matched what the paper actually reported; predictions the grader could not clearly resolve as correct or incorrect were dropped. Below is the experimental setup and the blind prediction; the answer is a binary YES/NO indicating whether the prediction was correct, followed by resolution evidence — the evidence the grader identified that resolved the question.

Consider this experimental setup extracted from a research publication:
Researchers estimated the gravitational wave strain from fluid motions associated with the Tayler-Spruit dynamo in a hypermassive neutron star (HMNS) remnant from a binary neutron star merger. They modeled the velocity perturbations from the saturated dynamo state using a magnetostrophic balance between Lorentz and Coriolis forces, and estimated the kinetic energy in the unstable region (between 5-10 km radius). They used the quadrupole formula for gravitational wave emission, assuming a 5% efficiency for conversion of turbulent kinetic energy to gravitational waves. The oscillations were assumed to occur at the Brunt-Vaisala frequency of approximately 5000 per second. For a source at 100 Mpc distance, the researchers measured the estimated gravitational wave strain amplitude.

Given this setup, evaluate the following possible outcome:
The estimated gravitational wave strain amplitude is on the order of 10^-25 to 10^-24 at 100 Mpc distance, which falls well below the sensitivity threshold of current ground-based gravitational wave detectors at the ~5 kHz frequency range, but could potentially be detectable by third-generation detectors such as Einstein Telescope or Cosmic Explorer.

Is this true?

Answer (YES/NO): YES